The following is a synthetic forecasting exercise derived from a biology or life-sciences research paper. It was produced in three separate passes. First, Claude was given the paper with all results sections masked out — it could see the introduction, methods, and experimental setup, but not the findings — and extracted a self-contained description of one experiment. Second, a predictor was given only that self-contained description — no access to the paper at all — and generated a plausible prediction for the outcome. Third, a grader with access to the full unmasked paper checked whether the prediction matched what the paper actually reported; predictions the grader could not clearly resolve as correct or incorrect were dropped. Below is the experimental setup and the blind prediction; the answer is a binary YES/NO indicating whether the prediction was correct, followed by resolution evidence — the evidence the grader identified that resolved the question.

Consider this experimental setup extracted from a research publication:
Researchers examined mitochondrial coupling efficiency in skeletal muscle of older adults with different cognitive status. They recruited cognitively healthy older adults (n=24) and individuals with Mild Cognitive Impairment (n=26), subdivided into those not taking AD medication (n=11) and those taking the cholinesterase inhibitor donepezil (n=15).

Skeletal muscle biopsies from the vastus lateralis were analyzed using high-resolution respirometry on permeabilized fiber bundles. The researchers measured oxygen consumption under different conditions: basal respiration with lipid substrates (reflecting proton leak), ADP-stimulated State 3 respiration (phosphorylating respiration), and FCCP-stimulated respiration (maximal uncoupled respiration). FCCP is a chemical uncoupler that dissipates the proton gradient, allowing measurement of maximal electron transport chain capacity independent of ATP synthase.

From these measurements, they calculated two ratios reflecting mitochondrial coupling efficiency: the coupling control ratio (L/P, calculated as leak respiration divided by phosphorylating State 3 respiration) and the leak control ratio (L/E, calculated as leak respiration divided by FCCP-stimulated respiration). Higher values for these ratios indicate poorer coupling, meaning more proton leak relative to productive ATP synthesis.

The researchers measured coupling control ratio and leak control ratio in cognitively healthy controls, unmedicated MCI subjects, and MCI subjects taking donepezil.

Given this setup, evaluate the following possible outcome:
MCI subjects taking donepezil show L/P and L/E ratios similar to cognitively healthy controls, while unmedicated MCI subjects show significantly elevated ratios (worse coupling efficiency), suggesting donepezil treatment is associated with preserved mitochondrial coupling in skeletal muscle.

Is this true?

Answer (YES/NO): NO